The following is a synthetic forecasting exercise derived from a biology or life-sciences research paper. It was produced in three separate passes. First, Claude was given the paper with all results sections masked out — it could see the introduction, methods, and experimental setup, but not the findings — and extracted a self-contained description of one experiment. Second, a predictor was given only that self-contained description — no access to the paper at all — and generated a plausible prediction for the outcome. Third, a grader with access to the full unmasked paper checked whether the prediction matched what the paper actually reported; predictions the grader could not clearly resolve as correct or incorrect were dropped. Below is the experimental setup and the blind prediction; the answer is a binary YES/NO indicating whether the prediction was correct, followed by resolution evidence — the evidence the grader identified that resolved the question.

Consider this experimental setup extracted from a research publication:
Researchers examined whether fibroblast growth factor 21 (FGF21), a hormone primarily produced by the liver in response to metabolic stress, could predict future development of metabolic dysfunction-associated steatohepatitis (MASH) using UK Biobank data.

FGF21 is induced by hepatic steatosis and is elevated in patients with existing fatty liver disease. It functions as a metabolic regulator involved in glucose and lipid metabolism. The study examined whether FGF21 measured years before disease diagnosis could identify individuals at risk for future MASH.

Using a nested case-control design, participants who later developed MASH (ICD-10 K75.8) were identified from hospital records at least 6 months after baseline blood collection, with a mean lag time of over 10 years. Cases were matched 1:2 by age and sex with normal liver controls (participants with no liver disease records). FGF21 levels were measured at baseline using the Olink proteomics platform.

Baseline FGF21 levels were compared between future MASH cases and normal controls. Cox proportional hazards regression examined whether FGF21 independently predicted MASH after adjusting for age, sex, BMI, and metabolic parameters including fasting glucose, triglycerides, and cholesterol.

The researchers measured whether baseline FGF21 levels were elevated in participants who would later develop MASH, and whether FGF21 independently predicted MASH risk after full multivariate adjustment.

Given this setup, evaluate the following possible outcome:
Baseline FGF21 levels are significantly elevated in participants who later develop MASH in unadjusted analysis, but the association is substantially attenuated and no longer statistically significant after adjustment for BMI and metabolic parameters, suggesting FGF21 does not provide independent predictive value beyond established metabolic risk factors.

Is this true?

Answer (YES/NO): NO